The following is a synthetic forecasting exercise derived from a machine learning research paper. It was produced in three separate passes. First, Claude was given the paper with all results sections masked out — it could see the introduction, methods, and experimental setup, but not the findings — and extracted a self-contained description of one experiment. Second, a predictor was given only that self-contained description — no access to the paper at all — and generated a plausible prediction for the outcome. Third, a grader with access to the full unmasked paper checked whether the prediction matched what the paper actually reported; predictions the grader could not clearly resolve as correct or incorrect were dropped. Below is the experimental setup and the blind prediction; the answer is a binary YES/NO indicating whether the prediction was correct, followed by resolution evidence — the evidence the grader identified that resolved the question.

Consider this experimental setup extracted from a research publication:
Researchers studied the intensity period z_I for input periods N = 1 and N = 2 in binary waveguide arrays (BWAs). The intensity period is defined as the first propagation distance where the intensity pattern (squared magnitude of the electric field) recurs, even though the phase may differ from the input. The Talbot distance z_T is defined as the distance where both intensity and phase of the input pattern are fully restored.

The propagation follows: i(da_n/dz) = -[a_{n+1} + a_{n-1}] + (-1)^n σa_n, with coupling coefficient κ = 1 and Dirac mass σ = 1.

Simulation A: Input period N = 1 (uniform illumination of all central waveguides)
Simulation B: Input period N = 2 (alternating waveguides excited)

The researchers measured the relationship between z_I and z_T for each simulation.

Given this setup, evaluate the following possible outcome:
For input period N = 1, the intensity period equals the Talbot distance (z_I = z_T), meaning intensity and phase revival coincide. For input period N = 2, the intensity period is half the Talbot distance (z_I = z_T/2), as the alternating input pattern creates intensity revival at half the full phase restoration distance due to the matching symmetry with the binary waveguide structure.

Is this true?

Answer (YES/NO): NO